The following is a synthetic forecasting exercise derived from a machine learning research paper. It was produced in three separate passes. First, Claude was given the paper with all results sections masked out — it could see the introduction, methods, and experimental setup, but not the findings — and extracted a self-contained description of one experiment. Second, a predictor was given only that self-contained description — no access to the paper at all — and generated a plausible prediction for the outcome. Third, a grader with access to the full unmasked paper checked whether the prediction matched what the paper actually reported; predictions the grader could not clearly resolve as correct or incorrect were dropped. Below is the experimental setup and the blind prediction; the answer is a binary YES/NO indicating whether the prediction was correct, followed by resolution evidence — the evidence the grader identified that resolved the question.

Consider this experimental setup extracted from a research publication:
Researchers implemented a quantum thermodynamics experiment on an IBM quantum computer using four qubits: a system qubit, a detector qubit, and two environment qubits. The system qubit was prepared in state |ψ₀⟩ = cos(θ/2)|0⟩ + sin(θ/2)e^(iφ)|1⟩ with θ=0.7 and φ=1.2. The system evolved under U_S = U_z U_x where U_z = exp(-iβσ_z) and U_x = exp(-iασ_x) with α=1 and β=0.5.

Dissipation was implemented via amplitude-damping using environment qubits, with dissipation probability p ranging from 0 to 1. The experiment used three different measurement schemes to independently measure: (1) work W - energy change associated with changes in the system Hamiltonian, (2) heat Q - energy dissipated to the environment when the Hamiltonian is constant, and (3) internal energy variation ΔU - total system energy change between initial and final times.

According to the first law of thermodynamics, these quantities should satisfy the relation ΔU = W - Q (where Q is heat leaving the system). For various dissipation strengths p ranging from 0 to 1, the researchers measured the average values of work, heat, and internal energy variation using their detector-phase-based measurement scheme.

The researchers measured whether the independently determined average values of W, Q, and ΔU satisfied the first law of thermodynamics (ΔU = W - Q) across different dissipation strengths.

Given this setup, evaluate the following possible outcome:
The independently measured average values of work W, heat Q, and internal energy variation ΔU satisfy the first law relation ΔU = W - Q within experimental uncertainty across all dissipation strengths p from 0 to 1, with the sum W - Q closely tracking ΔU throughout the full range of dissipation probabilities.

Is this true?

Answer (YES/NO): YES